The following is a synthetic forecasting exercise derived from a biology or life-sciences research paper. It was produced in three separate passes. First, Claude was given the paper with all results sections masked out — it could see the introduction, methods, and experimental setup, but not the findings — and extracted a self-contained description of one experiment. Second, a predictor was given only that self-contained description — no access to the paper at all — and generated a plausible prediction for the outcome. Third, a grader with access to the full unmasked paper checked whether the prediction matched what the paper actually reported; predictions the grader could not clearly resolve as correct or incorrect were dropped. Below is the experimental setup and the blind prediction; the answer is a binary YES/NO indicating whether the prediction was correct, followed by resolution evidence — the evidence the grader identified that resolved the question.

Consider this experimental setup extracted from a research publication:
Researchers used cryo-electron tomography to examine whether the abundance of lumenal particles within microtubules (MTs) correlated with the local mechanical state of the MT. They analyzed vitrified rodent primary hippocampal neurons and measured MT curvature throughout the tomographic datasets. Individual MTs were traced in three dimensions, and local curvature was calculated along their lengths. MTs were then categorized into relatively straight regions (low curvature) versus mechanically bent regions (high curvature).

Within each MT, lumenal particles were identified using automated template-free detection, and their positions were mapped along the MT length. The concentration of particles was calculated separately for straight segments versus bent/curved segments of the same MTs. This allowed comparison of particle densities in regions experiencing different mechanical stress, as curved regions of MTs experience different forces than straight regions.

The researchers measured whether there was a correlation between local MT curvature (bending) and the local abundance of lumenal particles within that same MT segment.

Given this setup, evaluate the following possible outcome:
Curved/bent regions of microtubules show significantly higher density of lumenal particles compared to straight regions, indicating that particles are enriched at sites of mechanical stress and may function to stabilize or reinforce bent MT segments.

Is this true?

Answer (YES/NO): YES